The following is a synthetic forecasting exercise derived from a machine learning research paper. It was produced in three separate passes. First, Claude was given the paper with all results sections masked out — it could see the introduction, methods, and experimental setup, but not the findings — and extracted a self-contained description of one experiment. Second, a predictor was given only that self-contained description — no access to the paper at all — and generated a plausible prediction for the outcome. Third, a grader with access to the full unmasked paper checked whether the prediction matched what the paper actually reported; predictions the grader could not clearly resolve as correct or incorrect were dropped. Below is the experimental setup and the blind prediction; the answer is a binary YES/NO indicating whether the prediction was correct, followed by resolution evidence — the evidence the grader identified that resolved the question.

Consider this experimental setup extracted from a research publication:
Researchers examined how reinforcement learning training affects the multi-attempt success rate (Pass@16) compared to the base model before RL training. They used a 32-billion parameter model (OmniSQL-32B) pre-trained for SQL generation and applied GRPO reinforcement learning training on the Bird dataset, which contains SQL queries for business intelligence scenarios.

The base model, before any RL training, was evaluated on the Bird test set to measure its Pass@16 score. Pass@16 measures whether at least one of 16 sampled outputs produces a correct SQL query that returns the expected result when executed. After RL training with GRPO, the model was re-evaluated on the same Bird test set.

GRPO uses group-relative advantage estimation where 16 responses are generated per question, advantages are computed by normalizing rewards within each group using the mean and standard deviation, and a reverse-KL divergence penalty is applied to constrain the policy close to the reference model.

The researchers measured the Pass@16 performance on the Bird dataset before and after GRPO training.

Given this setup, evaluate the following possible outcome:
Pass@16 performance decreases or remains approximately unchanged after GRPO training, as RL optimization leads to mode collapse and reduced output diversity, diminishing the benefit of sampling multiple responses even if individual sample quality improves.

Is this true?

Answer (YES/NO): YES